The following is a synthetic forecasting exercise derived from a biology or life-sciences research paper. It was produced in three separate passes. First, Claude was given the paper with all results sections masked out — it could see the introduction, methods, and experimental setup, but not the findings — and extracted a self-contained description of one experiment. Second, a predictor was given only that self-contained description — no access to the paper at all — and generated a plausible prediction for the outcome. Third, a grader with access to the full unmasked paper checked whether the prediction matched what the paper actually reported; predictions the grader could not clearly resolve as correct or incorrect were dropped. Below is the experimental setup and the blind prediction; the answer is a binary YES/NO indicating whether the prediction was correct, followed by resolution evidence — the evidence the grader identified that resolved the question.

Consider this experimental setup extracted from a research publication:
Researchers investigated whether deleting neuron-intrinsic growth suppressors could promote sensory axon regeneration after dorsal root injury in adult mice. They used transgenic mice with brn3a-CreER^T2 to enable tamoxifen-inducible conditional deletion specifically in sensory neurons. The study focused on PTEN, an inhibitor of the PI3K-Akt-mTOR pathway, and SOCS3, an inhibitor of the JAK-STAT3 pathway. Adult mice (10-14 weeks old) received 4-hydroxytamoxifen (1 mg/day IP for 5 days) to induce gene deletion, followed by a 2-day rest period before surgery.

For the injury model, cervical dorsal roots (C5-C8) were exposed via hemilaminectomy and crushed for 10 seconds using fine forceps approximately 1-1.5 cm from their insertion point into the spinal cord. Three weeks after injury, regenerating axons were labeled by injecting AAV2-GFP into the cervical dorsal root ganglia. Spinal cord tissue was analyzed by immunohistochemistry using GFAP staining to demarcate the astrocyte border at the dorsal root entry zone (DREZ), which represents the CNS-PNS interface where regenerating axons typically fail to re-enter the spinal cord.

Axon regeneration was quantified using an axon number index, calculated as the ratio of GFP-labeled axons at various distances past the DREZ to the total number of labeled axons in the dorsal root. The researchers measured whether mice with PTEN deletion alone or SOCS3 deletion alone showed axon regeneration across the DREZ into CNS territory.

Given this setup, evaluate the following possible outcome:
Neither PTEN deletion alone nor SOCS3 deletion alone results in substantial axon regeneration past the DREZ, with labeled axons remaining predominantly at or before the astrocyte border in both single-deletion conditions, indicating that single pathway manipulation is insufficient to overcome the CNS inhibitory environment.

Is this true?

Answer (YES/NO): YES